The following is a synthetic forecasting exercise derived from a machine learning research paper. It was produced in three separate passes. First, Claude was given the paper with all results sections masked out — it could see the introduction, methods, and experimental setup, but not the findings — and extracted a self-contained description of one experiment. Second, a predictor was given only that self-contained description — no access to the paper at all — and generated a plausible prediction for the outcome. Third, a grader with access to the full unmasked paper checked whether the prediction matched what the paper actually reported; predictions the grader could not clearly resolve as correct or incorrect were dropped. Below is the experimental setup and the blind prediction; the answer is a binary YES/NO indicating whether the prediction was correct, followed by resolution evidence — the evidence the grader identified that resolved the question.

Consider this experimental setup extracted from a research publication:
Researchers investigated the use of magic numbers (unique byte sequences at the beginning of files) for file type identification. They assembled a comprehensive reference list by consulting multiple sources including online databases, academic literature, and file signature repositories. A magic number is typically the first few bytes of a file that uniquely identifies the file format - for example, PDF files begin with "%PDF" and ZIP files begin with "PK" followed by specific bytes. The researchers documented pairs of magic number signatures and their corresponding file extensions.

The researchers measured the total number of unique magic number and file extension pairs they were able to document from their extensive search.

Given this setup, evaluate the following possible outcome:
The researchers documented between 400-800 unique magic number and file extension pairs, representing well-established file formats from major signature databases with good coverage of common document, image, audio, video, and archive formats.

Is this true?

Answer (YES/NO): YES